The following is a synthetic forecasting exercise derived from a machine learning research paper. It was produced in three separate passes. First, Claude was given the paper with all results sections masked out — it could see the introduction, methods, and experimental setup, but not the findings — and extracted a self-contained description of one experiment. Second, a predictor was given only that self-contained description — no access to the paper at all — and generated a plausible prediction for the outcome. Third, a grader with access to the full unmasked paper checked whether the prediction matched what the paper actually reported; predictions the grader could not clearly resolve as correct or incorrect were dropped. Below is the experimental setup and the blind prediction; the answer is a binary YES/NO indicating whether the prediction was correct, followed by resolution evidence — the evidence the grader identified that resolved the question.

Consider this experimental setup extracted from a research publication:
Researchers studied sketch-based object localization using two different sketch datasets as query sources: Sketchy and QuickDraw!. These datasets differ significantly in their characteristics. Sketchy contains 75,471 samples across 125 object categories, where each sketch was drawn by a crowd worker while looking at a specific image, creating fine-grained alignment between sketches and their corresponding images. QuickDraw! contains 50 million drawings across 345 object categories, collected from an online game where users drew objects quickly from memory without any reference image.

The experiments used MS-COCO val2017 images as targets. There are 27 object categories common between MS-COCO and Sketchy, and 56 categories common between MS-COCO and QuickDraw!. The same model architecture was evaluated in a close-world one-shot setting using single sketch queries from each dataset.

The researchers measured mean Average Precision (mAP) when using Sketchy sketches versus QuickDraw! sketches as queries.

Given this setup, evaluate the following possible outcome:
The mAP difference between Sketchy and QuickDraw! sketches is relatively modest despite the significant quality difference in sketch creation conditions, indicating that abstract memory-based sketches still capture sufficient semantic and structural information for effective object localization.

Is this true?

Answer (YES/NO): YES